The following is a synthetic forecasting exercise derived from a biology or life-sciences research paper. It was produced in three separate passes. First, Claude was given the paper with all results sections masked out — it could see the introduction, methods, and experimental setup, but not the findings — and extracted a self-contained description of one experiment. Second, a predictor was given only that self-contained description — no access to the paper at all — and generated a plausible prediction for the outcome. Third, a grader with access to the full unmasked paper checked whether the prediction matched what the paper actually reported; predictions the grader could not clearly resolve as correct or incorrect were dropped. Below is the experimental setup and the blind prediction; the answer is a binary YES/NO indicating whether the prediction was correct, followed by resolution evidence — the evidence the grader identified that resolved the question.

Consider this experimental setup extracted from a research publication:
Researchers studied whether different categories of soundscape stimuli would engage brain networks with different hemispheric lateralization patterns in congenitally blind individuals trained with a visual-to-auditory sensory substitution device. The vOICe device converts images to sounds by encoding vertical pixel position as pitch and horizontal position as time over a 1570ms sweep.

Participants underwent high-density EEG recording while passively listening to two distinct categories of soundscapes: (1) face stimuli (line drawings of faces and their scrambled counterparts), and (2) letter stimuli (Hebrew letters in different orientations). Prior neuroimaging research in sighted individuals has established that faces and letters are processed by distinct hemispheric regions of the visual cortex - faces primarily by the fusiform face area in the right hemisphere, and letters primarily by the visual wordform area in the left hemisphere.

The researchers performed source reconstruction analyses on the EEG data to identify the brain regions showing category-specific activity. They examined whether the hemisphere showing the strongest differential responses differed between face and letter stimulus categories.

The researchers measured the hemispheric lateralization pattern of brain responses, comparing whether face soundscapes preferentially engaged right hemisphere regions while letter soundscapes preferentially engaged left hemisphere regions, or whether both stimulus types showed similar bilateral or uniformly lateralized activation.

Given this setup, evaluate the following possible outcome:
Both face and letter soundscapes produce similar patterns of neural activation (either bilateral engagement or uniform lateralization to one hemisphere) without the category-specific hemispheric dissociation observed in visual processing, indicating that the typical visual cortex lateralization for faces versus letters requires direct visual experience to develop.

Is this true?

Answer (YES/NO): NO